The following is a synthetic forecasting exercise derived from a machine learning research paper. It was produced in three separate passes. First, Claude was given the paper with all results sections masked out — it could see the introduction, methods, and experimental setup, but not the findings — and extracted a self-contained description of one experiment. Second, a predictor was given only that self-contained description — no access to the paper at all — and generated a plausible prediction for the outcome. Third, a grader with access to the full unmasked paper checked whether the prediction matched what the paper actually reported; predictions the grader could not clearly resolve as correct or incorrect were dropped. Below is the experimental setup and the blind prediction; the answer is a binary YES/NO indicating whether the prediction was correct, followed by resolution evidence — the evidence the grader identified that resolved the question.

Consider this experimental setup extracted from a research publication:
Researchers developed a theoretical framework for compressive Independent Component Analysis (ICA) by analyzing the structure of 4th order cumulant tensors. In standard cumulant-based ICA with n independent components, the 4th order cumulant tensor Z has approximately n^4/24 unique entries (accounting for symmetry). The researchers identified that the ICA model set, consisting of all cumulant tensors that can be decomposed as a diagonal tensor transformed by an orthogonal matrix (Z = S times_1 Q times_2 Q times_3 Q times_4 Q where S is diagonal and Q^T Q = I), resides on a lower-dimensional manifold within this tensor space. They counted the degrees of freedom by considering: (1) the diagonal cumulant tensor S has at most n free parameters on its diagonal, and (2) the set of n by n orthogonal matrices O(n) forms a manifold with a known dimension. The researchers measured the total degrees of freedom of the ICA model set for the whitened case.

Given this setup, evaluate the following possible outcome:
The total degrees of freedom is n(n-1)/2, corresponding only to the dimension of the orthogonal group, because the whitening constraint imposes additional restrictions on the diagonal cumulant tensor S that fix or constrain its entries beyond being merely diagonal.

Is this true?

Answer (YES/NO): NO